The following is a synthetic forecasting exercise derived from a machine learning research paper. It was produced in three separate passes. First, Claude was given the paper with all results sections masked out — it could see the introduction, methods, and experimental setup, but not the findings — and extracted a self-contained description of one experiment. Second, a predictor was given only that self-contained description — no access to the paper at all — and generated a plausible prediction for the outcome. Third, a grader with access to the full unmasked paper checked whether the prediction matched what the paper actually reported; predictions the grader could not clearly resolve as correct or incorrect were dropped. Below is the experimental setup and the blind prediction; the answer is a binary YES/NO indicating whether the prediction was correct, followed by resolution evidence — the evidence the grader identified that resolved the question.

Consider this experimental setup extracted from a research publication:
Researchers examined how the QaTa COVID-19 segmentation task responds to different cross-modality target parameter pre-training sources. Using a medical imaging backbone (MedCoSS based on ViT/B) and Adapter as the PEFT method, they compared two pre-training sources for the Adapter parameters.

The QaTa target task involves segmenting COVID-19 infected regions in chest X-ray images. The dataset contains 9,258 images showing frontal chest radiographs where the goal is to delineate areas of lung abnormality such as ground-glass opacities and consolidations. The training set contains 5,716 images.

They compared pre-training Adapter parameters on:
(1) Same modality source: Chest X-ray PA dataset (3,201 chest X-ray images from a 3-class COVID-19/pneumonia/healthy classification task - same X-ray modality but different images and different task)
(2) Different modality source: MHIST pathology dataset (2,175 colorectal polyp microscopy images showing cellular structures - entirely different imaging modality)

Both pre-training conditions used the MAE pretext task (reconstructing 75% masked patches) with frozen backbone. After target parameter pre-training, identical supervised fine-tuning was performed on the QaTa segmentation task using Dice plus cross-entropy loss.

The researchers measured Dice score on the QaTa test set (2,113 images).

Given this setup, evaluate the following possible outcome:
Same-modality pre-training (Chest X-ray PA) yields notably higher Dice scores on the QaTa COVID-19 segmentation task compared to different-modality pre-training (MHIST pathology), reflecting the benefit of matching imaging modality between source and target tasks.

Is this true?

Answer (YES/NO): NO